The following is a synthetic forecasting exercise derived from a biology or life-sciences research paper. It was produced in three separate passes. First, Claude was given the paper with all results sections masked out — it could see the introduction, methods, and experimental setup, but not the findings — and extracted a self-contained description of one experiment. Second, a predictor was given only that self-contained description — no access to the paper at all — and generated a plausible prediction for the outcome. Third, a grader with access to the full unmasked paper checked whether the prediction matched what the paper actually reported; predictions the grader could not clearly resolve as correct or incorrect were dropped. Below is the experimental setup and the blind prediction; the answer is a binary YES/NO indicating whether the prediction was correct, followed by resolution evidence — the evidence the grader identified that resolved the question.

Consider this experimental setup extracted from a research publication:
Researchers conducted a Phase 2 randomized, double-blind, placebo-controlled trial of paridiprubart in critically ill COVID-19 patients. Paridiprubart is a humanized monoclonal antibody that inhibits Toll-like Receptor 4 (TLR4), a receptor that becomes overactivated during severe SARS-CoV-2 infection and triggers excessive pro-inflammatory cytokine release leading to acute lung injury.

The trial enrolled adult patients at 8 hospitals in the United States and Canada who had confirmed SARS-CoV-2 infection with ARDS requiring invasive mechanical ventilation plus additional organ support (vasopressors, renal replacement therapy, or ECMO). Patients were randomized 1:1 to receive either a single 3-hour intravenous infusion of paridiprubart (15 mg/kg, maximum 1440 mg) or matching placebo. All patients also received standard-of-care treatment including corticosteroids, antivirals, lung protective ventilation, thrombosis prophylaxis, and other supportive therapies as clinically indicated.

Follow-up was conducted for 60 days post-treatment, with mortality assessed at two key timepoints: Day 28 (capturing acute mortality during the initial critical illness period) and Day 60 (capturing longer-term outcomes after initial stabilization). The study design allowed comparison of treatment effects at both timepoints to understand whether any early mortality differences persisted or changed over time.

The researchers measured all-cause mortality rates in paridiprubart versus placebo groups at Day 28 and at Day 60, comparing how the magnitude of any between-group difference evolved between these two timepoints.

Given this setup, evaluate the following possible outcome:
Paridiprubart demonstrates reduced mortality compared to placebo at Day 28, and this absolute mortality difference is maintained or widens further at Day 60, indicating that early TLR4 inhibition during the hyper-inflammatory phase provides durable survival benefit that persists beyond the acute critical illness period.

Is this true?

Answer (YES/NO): NO